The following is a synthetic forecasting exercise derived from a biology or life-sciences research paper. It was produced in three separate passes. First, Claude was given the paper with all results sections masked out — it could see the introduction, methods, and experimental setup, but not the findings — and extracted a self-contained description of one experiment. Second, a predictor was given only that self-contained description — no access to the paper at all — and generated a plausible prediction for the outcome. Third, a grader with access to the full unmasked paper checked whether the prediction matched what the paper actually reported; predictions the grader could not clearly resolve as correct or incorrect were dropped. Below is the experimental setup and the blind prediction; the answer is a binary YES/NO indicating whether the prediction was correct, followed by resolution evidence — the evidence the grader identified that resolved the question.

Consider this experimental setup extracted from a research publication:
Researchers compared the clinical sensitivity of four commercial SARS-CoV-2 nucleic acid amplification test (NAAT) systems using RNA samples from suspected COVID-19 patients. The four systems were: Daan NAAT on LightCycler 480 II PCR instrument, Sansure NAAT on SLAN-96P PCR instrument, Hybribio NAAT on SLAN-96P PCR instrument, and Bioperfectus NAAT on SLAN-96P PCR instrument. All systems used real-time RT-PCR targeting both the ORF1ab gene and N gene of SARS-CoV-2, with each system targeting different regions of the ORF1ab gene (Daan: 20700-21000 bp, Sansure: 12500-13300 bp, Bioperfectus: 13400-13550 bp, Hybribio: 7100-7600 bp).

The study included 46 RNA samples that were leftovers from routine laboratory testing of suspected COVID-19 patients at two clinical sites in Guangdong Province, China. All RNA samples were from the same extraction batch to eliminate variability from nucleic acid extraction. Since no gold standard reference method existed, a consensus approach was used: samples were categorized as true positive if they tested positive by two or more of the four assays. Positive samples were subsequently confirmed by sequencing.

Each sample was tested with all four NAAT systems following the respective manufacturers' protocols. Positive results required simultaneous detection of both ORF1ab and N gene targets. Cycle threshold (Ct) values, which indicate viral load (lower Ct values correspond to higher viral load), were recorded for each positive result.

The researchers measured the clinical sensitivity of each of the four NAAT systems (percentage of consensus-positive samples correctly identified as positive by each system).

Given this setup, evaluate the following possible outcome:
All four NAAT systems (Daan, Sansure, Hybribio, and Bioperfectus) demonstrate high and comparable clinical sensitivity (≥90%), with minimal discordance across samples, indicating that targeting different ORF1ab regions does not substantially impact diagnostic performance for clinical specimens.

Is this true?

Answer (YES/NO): NO